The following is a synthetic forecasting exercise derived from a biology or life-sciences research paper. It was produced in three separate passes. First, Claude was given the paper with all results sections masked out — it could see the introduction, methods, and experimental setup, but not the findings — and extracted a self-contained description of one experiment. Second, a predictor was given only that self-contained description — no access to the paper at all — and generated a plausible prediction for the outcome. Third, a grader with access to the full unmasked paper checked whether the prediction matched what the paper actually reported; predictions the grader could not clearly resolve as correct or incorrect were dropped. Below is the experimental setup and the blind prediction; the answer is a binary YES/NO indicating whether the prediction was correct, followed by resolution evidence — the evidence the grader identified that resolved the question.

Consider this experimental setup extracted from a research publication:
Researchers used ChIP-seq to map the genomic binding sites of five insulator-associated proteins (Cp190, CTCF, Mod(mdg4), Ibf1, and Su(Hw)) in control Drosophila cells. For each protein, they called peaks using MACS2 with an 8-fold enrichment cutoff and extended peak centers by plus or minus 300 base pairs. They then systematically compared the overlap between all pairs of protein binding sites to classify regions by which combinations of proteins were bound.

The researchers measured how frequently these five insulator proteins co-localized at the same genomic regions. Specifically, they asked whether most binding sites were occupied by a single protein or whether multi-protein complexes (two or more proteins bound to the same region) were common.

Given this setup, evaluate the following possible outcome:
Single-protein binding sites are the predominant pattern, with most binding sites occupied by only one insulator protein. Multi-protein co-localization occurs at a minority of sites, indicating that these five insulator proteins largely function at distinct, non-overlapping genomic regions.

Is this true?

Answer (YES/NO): NO